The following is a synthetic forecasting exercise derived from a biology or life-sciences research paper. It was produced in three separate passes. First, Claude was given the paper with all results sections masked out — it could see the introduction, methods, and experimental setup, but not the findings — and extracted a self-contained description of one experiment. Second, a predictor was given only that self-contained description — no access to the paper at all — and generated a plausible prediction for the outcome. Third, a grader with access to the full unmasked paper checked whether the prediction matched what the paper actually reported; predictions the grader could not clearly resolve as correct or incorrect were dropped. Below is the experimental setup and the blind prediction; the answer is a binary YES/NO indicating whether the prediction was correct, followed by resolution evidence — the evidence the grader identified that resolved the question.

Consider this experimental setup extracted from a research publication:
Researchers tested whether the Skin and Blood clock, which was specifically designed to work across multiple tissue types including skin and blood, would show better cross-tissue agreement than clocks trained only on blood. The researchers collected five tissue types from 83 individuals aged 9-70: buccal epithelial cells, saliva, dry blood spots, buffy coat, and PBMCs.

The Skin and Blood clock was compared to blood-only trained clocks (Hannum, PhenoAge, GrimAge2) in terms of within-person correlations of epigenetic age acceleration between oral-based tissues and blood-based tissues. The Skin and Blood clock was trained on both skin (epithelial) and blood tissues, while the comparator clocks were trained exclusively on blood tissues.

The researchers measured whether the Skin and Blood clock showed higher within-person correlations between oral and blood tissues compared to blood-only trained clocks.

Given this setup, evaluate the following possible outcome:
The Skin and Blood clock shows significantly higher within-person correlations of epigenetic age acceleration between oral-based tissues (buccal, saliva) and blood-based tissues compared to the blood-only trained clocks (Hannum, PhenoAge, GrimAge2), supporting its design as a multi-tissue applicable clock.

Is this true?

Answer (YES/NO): NO